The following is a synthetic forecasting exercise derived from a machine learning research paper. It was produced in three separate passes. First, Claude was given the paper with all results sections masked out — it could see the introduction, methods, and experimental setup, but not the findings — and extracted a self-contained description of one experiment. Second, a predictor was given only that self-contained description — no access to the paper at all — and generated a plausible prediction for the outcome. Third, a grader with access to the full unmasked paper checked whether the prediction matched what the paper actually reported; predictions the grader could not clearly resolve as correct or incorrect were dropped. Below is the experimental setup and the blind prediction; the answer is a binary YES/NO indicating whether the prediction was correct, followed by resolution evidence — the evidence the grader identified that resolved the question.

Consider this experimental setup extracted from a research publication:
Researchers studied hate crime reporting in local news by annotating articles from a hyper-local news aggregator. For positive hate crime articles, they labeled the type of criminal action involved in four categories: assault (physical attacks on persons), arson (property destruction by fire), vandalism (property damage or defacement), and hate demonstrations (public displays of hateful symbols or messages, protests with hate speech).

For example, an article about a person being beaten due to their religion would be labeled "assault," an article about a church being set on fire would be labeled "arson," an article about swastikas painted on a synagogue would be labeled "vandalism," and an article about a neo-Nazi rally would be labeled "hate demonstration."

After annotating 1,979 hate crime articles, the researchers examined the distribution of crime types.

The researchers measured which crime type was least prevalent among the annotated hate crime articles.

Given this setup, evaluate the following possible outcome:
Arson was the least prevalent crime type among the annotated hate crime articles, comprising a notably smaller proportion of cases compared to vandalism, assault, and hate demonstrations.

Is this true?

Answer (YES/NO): YES